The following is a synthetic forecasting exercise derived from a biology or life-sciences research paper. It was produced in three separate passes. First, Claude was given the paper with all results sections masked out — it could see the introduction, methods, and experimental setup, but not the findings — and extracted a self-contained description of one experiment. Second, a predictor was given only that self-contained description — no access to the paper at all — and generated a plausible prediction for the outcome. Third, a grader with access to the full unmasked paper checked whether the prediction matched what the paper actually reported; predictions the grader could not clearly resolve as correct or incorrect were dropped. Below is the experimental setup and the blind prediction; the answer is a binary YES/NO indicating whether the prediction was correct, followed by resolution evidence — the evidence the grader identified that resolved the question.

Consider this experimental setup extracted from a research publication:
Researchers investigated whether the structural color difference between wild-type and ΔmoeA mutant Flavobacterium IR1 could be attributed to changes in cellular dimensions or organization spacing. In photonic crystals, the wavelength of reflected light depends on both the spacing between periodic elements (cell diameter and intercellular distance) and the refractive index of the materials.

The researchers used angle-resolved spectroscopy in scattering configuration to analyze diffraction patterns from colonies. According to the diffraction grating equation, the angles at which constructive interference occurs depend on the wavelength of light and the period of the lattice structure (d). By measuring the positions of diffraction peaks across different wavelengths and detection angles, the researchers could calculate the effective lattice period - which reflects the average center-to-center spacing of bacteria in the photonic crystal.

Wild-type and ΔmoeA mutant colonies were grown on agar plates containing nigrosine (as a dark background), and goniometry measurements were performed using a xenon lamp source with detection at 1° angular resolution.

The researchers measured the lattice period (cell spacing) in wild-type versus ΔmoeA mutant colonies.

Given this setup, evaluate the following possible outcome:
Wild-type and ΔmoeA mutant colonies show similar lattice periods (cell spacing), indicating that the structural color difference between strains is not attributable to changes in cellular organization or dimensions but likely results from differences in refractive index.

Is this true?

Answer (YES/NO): NO